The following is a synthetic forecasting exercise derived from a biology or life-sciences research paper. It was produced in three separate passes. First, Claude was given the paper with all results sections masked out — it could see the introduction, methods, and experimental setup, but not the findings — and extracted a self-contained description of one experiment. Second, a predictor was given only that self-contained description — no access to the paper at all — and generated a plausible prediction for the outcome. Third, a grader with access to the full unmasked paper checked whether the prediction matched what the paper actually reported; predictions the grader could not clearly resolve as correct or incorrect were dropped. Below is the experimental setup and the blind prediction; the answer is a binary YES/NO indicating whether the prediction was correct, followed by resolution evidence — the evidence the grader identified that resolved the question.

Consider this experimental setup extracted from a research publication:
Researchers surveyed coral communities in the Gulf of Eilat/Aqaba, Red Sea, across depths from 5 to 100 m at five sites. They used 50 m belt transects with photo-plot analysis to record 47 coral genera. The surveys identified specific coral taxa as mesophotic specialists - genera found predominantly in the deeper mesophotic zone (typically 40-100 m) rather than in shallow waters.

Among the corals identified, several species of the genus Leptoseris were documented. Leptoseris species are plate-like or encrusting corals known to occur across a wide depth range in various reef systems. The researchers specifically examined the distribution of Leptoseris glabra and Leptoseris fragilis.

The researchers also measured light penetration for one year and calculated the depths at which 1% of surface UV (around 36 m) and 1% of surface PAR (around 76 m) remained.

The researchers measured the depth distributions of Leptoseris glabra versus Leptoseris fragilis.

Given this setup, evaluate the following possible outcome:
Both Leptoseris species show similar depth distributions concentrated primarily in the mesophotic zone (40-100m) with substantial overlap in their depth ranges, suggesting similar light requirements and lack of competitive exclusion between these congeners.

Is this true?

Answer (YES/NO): NO